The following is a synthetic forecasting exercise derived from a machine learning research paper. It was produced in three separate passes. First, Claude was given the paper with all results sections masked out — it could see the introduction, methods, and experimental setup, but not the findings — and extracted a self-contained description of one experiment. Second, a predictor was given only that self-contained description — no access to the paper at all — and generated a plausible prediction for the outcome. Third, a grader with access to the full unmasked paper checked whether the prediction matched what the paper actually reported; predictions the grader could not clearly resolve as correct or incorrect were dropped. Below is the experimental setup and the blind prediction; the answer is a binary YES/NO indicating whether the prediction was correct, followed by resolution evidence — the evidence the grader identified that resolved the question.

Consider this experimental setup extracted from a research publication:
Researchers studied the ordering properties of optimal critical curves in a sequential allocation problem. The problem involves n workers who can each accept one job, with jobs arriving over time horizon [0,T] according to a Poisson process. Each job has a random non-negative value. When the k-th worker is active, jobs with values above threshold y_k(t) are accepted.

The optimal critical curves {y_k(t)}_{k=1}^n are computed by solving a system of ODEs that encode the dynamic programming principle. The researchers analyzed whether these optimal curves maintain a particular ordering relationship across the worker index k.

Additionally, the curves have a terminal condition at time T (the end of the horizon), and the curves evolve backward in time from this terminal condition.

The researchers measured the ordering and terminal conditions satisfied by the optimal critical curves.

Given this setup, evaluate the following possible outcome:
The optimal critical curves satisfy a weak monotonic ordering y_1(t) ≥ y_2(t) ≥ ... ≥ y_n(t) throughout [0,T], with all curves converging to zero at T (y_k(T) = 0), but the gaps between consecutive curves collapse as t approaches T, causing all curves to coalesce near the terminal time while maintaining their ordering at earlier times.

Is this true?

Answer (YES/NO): YES